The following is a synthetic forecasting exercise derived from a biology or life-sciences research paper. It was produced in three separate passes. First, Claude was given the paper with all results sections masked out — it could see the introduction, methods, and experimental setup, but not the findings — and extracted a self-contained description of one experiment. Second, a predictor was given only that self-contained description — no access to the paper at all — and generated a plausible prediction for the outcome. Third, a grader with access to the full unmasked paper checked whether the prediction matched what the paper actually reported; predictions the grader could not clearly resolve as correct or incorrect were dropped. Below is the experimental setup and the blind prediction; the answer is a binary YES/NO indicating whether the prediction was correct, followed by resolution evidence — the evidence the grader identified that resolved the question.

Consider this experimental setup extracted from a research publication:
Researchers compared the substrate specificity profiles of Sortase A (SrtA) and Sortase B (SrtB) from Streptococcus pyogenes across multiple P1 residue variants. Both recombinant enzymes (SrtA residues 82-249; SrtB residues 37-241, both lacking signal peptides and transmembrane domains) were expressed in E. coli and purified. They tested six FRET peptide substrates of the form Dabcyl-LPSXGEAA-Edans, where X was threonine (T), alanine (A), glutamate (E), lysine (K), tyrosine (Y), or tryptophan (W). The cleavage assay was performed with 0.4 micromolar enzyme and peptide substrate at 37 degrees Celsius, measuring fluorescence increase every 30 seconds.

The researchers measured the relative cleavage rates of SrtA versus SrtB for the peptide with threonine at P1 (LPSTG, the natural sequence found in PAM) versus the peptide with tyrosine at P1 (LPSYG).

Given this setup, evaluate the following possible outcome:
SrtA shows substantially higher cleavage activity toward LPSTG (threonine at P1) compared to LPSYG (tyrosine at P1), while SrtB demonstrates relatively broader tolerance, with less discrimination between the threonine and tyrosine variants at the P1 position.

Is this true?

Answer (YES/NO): NO